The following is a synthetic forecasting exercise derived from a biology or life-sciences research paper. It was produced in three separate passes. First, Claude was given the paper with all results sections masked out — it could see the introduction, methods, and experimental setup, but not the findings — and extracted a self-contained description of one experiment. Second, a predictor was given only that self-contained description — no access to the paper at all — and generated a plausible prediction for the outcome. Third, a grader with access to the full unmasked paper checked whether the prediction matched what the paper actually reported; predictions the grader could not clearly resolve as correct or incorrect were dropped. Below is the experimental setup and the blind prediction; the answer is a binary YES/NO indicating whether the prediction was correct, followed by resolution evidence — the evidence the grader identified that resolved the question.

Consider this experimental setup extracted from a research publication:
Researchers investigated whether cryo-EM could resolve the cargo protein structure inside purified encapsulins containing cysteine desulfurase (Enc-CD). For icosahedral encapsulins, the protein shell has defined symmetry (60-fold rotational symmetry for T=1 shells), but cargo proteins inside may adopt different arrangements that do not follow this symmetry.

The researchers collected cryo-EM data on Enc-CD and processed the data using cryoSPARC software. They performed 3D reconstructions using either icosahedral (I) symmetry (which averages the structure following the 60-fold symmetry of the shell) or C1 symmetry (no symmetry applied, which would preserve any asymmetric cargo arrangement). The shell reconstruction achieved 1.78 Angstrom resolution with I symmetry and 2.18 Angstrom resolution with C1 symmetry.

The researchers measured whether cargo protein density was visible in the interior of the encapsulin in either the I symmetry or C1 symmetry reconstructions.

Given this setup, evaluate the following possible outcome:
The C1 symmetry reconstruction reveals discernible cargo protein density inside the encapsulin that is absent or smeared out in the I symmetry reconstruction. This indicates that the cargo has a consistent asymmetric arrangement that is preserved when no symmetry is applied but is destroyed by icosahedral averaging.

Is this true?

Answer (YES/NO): YES